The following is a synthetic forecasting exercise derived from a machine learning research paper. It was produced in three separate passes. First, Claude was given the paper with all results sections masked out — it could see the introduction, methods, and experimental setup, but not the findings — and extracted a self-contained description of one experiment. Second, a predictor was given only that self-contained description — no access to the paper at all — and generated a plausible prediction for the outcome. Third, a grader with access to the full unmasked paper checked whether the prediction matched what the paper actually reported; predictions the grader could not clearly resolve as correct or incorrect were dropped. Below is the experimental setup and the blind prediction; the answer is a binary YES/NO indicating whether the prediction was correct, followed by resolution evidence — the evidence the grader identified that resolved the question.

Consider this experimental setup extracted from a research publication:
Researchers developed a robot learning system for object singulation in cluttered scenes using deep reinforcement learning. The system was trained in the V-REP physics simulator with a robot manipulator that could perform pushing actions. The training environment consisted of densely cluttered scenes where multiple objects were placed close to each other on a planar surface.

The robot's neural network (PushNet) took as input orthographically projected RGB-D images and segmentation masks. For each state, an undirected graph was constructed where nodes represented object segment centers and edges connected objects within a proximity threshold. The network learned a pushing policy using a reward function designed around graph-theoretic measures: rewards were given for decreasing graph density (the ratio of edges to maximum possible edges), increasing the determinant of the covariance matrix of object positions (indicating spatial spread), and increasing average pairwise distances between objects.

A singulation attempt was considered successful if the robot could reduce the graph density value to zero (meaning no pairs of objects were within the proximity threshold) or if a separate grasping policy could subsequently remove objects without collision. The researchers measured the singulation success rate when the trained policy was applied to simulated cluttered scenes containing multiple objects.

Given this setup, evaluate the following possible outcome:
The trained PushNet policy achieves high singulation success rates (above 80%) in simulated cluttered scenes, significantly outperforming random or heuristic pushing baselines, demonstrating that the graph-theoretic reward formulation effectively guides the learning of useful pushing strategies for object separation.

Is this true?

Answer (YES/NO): NO